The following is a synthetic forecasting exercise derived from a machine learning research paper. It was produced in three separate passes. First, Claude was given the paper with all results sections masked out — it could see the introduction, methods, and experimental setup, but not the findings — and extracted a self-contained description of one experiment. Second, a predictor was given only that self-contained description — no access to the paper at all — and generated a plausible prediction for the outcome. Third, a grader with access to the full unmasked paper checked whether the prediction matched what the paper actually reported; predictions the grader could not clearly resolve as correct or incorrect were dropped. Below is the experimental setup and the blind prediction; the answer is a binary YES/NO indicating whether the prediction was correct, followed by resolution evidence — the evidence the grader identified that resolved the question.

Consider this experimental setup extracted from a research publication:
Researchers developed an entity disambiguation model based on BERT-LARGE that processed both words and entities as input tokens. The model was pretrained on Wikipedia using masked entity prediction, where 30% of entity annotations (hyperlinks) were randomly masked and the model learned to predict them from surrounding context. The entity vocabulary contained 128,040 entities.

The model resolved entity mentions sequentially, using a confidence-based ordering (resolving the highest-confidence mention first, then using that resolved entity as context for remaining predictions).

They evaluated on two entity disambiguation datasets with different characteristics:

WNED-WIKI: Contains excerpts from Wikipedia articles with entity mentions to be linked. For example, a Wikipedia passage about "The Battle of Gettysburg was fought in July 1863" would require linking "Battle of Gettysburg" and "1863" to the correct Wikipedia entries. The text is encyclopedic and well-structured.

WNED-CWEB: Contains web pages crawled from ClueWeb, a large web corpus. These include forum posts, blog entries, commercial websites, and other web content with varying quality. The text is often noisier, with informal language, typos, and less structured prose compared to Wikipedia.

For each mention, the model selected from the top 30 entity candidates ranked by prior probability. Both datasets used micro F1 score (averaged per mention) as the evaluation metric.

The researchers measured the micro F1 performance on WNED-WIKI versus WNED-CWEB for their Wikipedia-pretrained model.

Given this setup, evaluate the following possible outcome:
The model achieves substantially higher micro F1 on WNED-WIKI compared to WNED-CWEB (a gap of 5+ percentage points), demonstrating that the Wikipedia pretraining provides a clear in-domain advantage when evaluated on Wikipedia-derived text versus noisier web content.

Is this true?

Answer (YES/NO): YES